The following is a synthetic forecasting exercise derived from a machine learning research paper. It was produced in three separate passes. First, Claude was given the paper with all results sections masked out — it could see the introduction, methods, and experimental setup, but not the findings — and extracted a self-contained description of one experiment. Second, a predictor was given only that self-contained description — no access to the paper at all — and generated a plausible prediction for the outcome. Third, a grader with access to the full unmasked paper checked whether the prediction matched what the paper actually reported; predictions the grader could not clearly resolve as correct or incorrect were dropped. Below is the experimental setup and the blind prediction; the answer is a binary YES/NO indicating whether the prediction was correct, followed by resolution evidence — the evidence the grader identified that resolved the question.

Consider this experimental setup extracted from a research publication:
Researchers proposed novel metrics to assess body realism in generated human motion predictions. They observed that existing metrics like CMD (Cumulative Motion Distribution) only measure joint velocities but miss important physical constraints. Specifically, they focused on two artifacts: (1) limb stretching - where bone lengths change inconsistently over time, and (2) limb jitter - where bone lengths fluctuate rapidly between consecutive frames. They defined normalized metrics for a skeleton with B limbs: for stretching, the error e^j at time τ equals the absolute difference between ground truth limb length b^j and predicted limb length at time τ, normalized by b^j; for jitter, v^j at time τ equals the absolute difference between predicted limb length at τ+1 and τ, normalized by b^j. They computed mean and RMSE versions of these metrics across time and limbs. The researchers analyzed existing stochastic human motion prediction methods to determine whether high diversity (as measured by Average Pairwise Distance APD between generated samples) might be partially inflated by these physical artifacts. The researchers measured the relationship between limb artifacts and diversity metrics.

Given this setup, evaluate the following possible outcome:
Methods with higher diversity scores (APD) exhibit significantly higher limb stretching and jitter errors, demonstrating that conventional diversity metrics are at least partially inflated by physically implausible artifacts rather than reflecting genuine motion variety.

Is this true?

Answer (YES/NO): YES